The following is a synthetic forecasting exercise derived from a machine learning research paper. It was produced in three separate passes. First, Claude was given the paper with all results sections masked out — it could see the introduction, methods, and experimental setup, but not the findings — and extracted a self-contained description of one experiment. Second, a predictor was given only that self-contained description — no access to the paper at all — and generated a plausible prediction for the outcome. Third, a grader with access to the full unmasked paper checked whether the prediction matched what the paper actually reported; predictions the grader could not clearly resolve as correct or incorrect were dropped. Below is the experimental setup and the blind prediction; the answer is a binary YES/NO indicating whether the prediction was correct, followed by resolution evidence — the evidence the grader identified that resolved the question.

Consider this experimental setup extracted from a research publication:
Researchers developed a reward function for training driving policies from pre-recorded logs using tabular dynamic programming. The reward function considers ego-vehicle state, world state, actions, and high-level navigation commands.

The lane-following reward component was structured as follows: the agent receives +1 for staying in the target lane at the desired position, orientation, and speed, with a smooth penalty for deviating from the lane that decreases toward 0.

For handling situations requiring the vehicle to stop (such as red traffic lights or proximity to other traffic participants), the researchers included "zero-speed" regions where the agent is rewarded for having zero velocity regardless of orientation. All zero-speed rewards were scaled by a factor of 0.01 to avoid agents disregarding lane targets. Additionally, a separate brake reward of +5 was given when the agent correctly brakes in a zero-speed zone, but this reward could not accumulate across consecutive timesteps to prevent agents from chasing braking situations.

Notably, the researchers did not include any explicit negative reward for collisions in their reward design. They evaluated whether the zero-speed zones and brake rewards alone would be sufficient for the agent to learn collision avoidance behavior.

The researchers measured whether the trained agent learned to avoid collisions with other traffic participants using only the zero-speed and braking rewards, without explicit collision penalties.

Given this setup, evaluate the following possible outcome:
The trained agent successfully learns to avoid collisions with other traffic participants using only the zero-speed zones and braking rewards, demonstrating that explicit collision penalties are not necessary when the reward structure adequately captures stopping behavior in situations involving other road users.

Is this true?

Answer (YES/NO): YES